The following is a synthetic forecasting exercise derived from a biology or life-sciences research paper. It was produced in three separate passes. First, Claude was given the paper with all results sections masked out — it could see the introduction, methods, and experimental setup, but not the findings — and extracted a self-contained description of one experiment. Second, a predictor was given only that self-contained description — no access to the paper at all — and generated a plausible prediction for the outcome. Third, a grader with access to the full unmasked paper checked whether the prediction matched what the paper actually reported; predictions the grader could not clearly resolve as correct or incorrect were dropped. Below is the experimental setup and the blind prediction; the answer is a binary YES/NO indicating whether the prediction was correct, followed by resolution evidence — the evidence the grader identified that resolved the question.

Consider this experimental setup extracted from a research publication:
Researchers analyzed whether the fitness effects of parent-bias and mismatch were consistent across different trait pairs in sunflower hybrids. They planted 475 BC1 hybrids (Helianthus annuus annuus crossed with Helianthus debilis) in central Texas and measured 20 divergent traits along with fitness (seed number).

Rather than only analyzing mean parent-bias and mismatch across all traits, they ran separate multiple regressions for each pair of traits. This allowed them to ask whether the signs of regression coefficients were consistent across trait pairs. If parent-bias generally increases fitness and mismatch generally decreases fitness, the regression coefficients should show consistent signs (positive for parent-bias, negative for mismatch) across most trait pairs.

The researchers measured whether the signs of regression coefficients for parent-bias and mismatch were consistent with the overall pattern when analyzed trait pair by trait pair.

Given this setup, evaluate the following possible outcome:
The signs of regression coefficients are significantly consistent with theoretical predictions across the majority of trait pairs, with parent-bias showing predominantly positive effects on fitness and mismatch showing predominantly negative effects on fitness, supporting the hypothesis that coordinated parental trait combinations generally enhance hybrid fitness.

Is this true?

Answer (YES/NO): YES